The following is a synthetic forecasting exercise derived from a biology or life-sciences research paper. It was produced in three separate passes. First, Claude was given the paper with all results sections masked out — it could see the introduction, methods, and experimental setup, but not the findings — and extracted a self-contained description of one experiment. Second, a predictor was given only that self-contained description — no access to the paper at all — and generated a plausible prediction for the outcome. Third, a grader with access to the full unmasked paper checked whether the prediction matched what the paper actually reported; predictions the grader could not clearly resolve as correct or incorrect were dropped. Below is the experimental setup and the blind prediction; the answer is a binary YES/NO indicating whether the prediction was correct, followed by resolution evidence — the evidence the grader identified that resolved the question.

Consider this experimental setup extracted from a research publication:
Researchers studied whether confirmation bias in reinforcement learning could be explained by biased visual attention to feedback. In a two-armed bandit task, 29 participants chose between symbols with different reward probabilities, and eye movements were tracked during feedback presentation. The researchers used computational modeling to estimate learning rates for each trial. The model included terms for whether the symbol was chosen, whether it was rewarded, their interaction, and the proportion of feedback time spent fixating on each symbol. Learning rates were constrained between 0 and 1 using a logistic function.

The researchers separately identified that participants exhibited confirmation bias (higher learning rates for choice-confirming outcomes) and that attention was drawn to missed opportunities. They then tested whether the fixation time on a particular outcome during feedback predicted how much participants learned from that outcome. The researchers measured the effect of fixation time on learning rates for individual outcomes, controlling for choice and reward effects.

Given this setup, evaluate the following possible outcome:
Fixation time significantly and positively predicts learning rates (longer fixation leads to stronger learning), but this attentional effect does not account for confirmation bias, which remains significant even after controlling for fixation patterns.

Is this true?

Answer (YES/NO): YES